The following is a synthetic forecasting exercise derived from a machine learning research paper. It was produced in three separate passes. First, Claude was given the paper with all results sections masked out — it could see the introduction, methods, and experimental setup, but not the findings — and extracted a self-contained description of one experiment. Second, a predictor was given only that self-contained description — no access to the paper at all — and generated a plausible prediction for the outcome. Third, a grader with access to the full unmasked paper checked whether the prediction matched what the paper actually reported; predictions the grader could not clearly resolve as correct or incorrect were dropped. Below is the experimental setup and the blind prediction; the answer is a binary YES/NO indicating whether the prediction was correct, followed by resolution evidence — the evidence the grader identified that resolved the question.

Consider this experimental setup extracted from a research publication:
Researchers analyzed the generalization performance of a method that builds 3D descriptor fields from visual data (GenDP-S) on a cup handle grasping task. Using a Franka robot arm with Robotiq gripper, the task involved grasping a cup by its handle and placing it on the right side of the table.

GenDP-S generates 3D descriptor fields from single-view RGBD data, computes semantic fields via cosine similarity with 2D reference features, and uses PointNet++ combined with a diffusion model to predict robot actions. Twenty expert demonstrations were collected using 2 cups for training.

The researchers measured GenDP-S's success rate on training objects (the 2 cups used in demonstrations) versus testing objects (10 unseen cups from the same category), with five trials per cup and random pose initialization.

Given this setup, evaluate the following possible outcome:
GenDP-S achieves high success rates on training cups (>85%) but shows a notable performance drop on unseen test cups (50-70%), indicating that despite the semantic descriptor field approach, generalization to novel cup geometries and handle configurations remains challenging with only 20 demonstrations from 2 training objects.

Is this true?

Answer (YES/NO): NO